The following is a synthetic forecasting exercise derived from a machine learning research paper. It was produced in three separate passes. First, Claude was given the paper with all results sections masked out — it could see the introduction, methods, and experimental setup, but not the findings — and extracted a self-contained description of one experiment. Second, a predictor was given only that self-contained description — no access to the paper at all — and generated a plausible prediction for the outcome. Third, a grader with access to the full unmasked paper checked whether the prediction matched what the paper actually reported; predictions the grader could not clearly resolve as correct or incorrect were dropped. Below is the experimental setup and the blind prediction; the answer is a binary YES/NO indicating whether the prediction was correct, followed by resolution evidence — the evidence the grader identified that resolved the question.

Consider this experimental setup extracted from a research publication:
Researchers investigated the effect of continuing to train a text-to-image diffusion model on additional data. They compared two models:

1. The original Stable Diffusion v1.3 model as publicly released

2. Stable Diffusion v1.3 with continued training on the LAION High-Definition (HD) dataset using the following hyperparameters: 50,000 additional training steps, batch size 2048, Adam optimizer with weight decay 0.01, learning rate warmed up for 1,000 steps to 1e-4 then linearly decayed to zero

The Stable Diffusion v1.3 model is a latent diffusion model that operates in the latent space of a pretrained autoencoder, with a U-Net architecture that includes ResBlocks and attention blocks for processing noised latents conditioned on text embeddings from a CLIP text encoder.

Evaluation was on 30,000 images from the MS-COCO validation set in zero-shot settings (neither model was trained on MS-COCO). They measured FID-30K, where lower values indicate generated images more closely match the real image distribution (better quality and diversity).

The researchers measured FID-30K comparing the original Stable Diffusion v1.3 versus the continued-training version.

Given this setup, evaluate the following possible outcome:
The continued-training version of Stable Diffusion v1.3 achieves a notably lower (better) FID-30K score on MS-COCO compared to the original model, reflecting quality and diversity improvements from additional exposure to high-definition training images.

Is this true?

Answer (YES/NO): YES